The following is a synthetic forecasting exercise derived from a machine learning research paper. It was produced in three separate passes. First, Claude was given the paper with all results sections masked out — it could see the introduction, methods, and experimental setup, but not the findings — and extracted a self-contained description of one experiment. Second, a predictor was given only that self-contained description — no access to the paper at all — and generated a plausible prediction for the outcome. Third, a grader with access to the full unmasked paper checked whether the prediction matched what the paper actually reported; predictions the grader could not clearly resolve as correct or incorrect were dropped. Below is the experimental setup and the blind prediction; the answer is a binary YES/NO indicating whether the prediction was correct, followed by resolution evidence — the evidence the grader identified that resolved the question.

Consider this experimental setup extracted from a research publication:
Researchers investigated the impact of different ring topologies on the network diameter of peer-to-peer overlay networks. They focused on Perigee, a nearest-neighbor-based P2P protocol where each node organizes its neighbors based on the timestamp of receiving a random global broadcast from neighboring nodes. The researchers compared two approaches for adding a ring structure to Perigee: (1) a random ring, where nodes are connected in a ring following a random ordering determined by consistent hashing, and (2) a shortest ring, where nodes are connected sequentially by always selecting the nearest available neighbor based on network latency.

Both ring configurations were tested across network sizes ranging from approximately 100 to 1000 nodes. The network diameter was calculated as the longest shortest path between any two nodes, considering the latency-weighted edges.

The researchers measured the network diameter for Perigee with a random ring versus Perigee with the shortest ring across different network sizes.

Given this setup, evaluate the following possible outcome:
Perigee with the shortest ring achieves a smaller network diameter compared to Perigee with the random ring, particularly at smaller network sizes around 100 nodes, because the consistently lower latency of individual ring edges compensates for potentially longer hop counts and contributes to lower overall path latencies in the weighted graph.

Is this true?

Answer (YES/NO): NO